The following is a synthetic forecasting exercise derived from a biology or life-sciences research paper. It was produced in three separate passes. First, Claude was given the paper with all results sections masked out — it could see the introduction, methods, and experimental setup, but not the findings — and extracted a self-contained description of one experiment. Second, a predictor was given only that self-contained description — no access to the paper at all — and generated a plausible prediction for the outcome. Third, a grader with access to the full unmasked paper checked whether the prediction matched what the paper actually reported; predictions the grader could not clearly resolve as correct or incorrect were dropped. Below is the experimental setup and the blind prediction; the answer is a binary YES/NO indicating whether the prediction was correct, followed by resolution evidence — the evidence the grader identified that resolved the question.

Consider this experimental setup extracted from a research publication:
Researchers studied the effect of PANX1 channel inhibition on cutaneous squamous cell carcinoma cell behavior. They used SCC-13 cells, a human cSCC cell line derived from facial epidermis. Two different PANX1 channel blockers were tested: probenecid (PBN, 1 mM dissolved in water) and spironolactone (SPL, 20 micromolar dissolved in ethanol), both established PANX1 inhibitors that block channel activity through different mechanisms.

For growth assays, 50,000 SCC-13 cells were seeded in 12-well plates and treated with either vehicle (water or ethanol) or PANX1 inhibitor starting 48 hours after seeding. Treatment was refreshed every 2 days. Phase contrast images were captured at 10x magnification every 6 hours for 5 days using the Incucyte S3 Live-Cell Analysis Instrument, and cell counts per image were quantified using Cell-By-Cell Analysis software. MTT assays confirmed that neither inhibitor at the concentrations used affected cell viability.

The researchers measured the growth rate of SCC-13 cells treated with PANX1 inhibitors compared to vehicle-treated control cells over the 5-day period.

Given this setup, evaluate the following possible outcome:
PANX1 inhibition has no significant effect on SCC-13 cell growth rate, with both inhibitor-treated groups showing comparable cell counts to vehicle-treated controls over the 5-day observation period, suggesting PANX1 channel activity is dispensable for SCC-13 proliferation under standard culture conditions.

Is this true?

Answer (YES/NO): NO